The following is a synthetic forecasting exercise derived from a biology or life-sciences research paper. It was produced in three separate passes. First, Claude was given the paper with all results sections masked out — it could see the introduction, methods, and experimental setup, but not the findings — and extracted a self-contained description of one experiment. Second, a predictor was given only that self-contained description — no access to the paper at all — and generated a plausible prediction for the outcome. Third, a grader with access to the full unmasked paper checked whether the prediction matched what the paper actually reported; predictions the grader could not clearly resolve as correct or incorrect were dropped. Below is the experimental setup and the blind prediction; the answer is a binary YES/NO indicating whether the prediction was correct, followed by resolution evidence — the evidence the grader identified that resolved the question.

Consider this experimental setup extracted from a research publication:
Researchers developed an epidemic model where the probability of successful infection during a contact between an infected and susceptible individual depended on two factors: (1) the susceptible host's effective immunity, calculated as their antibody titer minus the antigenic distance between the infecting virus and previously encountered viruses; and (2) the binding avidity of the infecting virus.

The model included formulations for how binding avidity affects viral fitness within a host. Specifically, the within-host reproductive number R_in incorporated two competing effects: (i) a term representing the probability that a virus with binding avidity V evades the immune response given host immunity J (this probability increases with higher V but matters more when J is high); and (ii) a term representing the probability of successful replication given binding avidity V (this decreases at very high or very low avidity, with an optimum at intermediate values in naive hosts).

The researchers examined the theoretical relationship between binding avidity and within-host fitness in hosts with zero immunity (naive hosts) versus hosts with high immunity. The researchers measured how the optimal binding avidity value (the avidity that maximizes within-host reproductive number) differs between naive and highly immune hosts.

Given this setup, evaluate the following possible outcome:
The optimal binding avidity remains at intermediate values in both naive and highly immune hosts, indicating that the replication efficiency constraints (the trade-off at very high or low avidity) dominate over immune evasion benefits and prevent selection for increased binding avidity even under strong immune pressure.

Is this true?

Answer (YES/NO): NO